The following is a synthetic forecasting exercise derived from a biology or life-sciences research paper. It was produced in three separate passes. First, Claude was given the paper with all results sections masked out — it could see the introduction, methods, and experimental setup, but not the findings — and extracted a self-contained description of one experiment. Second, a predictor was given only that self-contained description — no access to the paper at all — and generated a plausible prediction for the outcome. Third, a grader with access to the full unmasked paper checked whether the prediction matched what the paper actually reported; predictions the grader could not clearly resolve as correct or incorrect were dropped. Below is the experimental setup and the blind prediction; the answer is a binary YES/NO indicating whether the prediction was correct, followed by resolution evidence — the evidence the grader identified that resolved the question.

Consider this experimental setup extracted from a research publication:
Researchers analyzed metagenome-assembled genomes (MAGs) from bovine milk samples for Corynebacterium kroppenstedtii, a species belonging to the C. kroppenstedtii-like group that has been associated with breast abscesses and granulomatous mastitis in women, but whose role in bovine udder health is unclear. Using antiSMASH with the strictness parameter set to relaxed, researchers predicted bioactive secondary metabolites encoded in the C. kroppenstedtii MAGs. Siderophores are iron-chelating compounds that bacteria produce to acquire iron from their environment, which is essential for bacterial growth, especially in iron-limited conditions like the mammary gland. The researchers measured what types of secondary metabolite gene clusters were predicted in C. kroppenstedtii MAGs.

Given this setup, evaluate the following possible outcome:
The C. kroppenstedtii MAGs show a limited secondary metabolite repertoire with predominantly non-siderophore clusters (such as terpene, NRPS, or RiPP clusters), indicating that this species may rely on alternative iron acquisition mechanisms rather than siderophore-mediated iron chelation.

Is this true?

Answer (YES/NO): NO